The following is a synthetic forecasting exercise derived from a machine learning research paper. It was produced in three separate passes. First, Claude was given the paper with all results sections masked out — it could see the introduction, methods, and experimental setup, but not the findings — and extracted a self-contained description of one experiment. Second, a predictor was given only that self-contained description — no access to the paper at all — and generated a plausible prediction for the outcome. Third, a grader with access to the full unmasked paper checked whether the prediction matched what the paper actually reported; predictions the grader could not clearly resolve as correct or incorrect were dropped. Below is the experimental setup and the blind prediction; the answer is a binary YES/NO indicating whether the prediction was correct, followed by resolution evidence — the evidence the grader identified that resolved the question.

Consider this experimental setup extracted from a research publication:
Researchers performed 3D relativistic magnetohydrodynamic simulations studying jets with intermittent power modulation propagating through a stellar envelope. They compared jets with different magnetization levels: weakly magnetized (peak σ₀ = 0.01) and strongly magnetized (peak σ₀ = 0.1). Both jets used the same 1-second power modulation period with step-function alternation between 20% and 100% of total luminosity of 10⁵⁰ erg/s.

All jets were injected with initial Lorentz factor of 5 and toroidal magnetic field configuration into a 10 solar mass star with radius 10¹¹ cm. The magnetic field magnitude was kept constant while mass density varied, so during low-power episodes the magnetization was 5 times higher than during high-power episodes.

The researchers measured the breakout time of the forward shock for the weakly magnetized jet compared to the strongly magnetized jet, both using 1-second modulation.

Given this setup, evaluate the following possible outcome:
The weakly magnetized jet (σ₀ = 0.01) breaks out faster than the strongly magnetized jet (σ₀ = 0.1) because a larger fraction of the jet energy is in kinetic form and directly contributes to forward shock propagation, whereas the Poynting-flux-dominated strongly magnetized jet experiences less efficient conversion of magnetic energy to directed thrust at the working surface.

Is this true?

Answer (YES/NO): NO